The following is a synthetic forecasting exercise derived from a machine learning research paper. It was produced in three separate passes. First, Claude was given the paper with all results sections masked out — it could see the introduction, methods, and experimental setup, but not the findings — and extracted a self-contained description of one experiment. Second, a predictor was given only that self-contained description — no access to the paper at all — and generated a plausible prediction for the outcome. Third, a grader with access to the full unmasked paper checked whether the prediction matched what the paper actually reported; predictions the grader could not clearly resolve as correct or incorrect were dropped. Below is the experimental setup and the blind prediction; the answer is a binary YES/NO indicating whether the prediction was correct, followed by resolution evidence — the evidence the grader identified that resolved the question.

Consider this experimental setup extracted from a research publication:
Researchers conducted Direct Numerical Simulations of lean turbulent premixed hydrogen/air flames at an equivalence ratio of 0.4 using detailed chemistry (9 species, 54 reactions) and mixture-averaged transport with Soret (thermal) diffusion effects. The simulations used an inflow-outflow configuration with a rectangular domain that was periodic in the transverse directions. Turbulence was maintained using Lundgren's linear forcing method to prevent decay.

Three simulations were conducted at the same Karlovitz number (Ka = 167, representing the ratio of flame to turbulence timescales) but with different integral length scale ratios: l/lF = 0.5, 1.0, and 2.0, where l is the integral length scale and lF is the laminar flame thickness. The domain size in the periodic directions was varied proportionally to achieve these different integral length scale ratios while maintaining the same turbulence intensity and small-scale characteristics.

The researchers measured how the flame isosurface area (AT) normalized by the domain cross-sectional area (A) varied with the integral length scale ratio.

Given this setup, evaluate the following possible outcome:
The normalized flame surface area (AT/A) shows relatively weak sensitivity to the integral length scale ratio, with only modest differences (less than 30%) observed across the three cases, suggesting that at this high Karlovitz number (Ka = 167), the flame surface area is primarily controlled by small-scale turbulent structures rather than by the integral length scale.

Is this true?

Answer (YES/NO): NO